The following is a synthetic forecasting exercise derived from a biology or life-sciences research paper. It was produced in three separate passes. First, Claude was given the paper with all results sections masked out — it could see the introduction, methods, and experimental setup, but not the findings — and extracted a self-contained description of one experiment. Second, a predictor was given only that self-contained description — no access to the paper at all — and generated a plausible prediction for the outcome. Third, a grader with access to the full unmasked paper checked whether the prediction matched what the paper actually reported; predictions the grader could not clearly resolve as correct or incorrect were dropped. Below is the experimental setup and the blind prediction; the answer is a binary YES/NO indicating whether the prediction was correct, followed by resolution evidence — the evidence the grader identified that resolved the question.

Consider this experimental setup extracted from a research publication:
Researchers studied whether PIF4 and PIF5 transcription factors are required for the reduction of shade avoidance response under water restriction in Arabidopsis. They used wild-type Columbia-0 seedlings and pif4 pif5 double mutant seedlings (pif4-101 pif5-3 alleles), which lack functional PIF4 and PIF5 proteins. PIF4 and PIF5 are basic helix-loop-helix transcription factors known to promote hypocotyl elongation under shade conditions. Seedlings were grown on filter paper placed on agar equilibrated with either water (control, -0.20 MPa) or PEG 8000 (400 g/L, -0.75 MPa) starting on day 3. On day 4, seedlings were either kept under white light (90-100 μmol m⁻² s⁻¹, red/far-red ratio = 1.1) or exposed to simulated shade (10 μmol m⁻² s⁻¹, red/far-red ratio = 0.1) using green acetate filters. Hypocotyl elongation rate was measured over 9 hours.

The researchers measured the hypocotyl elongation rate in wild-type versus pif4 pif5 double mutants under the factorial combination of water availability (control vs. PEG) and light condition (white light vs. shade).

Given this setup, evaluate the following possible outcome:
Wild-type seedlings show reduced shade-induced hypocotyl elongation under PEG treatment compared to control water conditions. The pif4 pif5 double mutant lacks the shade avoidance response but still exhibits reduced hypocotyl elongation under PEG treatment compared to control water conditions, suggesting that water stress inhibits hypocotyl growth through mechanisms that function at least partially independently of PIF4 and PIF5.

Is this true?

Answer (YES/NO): NO